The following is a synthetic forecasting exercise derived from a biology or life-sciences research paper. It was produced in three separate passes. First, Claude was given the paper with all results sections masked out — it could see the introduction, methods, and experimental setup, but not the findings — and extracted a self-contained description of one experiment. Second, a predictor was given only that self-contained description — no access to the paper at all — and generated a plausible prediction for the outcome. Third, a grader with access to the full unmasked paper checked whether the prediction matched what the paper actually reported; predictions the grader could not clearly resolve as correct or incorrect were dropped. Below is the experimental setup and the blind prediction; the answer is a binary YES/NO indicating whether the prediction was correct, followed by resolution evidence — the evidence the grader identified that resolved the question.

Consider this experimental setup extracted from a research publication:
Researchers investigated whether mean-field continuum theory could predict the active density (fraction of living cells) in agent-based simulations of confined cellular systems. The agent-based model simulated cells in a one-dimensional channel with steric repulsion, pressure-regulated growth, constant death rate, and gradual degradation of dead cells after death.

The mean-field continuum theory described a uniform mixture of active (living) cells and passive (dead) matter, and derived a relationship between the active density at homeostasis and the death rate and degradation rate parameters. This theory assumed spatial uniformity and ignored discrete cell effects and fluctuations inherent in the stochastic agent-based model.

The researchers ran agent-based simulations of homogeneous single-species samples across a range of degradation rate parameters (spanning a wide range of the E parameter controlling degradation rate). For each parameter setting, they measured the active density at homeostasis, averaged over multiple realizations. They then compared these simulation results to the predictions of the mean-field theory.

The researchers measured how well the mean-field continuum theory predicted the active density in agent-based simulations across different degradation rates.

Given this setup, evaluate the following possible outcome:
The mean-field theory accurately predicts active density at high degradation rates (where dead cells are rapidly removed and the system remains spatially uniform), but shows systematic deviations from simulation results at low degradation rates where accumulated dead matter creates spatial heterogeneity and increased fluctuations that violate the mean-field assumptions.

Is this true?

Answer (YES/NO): NO